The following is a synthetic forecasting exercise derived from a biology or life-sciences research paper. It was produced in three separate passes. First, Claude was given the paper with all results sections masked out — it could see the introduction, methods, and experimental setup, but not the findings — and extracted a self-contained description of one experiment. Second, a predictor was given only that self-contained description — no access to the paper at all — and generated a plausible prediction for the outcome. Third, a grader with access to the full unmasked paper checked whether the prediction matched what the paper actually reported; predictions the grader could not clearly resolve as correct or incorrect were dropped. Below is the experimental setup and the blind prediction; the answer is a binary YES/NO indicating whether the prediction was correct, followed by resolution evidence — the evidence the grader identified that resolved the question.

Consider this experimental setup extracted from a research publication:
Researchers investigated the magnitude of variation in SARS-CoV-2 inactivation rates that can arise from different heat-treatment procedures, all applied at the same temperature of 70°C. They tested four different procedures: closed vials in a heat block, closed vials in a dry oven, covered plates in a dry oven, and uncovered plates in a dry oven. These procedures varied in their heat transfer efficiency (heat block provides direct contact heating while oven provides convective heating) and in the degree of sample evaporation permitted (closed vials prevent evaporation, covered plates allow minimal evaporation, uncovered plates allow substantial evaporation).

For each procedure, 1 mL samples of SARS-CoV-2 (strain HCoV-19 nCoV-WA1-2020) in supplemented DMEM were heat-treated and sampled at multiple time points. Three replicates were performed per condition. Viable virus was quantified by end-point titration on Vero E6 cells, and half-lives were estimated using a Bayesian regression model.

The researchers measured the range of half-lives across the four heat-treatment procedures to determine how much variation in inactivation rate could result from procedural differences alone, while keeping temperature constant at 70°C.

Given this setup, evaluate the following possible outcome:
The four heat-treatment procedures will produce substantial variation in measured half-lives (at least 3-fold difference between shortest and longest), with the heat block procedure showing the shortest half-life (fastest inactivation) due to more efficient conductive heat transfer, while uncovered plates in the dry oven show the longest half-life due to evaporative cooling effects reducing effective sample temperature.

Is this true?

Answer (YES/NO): NO